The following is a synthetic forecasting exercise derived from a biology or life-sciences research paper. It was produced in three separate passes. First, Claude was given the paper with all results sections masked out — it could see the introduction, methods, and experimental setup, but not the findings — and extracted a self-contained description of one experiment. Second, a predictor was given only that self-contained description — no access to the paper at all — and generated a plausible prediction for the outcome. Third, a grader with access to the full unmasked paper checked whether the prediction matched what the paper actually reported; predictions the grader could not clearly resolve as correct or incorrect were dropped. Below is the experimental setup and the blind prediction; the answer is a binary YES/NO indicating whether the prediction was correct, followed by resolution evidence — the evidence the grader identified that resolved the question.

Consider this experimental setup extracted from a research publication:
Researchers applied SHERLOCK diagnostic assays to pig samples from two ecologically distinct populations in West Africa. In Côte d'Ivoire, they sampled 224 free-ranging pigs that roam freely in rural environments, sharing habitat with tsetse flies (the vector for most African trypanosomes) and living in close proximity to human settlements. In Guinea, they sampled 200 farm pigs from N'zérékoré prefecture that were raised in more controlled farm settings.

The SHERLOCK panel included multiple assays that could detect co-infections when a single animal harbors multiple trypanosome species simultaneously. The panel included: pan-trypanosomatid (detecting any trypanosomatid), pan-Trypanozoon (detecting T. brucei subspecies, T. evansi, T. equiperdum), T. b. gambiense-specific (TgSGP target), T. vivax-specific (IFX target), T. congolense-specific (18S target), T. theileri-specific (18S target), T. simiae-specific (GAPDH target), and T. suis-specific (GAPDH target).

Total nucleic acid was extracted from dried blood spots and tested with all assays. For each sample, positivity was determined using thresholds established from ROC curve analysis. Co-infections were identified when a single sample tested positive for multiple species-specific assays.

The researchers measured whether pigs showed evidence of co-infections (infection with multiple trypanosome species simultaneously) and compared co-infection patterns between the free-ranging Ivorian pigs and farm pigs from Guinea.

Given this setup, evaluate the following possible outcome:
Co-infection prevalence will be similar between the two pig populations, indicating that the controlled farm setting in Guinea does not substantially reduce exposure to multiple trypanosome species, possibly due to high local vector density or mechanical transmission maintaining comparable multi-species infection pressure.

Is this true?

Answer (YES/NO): NO